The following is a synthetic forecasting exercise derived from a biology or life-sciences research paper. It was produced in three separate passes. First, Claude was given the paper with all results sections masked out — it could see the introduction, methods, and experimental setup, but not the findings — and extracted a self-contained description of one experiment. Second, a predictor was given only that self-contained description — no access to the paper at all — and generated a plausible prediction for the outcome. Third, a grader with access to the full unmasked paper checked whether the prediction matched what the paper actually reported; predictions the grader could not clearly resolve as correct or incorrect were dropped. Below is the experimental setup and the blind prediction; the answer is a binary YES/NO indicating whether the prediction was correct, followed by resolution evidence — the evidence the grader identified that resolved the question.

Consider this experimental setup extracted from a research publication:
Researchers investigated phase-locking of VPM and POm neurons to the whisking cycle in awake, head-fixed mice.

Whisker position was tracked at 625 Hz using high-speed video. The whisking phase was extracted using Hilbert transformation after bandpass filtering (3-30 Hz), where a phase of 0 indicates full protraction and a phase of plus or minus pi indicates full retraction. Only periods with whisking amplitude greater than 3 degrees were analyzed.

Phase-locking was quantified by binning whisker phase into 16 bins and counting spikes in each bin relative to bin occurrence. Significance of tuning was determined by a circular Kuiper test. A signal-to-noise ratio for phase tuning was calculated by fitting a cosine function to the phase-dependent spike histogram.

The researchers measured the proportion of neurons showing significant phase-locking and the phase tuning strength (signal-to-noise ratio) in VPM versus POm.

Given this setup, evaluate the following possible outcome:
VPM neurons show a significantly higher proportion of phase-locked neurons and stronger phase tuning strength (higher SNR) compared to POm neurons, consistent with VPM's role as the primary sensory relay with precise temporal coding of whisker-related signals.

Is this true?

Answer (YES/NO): NO